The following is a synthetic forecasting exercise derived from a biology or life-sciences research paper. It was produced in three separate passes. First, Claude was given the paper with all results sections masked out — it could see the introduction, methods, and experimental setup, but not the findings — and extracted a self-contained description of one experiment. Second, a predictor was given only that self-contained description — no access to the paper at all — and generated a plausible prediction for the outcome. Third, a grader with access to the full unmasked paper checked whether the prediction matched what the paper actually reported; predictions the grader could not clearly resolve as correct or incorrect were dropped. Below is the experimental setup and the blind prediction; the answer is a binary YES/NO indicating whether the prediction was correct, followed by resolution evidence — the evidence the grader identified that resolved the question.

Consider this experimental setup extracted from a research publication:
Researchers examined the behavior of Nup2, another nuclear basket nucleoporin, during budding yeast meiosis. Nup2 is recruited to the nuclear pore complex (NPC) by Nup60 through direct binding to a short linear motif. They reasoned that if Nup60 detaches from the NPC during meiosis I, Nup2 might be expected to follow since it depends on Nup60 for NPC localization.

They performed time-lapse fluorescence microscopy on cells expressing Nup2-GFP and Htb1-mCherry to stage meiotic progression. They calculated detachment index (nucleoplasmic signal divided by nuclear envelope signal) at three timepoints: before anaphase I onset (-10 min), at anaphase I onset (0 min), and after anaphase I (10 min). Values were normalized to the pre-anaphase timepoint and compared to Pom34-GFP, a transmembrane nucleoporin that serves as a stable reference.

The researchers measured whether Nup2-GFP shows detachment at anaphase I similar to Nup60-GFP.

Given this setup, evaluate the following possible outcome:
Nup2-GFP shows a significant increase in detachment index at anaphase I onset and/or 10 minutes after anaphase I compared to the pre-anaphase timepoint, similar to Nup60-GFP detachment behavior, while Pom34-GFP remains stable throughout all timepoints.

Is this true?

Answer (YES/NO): YES